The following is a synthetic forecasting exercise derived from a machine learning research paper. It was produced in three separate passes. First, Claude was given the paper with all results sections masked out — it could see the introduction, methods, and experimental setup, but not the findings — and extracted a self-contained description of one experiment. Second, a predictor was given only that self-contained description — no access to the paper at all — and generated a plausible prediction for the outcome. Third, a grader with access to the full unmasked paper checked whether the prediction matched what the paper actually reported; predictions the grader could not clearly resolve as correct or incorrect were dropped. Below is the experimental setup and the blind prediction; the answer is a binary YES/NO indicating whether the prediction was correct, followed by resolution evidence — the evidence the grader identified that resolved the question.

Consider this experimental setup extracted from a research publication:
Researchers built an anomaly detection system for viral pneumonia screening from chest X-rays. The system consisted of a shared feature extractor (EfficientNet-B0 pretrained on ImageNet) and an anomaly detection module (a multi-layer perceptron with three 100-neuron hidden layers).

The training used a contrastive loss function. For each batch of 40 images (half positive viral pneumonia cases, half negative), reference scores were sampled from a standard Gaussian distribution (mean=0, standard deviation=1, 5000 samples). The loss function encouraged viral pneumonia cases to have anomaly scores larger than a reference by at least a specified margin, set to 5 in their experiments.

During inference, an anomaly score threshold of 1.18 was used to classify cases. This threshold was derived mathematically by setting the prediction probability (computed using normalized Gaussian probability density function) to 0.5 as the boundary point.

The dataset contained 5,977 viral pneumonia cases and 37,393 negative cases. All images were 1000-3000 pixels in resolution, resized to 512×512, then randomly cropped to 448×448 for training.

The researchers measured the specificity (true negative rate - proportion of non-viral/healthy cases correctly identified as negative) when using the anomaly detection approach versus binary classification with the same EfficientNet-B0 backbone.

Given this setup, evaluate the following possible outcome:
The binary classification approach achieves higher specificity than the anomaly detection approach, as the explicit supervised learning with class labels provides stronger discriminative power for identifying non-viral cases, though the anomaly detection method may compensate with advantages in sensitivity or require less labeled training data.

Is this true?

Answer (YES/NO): NO